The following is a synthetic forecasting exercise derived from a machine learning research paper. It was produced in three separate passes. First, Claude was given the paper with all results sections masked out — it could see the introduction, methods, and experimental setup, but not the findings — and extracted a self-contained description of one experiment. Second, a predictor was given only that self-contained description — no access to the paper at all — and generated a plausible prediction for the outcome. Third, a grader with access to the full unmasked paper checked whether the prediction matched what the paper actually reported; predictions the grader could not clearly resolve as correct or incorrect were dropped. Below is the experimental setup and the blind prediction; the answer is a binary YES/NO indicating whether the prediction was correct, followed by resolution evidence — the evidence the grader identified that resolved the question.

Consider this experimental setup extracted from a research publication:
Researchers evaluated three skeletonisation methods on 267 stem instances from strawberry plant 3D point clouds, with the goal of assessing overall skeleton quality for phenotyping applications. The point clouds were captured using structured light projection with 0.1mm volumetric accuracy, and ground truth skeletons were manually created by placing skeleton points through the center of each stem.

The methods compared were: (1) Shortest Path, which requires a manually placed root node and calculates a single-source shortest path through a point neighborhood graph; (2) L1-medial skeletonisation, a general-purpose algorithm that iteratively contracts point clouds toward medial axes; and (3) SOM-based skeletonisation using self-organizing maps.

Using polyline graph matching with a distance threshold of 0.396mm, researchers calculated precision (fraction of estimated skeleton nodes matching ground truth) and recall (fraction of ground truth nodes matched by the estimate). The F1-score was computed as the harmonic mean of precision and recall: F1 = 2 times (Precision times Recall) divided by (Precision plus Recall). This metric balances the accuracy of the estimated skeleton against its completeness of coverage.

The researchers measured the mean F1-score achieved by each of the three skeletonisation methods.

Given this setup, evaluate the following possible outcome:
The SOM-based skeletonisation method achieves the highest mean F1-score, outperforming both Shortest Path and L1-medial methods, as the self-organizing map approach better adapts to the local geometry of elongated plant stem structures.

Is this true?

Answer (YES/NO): NO